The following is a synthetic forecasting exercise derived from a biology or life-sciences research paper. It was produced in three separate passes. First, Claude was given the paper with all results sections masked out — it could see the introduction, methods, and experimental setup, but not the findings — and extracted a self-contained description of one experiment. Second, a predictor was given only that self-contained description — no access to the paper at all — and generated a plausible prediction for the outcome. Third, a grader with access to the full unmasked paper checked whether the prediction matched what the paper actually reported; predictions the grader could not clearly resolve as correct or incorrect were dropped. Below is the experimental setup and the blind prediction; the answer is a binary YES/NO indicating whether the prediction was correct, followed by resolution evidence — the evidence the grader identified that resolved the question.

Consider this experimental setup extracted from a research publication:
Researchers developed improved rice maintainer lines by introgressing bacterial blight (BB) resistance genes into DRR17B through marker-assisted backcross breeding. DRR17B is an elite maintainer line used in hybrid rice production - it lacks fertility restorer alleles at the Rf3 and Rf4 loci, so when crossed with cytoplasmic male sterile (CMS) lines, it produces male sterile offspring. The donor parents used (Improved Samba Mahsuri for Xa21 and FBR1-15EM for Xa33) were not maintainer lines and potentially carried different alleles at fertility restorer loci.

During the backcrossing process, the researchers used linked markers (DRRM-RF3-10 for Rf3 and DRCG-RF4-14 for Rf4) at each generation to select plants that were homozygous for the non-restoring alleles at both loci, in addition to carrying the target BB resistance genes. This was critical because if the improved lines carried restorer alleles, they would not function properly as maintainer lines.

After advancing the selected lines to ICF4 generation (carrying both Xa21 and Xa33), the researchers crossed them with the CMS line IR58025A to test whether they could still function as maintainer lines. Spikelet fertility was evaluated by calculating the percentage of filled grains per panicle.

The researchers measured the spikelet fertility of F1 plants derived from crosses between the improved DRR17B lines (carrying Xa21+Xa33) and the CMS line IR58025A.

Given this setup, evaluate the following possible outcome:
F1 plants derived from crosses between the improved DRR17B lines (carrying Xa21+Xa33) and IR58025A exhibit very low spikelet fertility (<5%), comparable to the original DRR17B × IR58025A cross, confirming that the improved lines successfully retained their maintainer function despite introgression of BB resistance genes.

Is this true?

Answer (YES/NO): NO